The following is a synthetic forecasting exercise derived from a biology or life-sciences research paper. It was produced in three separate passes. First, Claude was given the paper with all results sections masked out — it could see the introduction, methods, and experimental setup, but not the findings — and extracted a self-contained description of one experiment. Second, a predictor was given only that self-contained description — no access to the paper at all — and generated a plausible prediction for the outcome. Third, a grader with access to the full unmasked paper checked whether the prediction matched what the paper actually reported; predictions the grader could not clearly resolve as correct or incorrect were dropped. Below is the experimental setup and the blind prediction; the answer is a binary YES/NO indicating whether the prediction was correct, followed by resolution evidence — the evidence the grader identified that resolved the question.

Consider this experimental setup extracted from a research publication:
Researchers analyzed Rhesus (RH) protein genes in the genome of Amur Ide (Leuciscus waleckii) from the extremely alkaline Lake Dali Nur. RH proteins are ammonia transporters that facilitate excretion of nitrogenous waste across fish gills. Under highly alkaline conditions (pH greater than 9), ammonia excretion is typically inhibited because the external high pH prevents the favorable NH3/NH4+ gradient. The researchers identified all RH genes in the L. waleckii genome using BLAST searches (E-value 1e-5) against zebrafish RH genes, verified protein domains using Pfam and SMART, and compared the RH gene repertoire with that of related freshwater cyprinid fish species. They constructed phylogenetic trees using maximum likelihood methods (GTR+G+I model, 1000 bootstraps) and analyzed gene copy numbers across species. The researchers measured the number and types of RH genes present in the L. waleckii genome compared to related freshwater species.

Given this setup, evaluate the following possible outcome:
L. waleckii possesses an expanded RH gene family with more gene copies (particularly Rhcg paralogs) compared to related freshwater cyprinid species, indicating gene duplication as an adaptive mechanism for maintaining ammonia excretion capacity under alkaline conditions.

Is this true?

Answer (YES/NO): NO